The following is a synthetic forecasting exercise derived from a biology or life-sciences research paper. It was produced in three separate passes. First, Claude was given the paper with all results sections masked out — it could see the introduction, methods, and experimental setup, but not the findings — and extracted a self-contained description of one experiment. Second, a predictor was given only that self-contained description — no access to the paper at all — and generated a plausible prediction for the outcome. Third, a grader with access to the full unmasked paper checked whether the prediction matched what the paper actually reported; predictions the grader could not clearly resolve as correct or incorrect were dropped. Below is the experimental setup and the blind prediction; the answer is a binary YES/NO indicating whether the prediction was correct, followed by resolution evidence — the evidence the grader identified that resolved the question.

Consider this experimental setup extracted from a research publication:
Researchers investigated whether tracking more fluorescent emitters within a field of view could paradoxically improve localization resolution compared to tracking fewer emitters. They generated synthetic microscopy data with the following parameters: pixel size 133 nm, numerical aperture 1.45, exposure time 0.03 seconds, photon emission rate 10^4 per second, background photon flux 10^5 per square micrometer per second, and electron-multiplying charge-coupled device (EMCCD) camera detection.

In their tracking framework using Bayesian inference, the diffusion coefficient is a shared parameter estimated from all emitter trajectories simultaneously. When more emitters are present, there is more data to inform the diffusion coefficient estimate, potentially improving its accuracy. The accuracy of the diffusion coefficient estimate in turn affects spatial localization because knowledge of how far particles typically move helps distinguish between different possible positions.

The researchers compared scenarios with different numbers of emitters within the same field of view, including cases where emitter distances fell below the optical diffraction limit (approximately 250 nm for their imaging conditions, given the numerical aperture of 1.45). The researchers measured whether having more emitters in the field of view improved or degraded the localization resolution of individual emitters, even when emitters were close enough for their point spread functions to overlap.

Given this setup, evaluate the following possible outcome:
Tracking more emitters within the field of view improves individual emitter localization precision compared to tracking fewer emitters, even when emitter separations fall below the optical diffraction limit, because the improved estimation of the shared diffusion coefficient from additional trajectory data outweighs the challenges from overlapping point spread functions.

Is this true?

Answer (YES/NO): YES